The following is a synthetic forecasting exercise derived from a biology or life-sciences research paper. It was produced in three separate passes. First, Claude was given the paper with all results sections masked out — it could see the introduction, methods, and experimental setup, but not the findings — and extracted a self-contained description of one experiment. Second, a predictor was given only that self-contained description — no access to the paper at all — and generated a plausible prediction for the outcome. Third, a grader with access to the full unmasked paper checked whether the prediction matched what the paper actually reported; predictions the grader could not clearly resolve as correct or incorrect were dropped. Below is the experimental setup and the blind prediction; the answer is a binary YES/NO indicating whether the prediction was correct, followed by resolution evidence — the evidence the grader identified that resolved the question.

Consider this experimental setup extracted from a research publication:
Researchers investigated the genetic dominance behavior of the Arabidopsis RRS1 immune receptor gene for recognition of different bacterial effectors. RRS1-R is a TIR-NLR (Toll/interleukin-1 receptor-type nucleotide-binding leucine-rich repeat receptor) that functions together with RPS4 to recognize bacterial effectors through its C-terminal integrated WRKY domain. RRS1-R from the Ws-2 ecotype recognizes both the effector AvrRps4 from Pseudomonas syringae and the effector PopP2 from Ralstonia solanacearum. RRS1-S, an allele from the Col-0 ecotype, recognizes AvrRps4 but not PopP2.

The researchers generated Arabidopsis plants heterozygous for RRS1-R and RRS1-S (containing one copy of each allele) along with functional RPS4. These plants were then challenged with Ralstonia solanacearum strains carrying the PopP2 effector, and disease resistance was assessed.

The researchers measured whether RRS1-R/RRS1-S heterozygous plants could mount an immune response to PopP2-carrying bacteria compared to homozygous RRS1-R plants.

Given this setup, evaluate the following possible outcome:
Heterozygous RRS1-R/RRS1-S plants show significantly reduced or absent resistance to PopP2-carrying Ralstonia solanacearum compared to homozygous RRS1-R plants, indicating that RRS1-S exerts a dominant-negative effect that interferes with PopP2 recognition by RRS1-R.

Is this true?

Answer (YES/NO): YES